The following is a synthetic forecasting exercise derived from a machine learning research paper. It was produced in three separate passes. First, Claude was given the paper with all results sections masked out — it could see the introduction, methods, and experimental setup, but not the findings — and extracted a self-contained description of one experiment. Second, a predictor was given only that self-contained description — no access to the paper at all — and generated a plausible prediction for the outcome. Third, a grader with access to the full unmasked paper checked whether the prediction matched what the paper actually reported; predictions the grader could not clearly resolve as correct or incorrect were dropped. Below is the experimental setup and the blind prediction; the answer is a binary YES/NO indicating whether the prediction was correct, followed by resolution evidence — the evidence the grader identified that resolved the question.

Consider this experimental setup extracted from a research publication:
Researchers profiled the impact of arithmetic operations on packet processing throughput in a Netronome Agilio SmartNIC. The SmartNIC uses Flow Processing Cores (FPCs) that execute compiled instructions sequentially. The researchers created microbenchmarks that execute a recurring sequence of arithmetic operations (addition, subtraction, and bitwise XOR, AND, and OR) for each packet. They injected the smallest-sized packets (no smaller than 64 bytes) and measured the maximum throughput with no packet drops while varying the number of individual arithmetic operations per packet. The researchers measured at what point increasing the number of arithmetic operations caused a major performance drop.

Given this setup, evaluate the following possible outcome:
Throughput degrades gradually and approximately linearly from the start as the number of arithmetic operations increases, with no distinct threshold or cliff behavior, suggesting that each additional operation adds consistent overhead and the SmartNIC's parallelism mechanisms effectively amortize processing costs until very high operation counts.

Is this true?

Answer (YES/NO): NO